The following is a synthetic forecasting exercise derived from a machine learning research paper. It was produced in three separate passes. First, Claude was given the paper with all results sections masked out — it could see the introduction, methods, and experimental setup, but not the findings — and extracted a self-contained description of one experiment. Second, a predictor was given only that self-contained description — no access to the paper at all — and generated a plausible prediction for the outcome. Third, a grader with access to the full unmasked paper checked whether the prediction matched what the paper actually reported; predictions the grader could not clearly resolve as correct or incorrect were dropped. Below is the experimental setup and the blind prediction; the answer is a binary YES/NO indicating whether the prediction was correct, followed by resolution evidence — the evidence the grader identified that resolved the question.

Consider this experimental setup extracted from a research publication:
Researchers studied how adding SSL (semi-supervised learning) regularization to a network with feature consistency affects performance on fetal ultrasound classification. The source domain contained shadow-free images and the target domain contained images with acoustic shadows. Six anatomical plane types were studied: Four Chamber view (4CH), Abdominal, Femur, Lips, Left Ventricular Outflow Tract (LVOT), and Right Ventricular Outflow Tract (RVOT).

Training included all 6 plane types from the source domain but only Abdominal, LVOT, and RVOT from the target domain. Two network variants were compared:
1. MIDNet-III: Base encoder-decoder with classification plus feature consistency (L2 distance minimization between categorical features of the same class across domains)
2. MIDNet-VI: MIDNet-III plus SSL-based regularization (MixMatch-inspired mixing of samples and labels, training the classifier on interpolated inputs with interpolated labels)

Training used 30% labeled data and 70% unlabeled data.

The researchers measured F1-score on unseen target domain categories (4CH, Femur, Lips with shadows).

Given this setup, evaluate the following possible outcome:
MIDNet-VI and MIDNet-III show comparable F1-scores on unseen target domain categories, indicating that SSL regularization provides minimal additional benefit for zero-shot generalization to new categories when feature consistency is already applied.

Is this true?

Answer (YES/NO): NO